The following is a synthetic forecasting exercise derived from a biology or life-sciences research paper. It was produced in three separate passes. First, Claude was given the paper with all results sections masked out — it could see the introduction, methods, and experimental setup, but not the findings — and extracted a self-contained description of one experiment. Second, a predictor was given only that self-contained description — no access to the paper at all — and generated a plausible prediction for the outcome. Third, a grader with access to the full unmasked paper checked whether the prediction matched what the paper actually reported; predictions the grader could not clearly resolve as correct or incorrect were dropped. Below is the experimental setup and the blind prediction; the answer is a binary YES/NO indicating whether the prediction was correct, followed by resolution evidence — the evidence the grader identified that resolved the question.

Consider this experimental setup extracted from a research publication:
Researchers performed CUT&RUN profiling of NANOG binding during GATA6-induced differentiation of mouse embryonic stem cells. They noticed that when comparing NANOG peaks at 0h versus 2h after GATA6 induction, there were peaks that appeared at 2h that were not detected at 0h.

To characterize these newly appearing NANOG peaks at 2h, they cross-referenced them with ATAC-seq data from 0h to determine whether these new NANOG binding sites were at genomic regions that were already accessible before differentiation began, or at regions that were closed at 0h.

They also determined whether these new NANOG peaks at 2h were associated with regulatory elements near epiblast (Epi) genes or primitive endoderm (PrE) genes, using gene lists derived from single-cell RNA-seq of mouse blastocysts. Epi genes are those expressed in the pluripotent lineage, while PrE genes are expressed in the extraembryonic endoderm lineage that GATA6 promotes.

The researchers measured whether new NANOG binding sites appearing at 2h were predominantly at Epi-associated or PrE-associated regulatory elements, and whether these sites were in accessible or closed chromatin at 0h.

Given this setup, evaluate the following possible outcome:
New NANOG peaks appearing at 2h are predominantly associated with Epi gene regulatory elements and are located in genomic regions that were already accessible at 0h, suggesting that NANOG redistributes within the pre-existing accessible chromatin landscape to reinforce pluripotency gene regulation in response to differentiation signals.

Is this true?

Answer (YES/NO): NO